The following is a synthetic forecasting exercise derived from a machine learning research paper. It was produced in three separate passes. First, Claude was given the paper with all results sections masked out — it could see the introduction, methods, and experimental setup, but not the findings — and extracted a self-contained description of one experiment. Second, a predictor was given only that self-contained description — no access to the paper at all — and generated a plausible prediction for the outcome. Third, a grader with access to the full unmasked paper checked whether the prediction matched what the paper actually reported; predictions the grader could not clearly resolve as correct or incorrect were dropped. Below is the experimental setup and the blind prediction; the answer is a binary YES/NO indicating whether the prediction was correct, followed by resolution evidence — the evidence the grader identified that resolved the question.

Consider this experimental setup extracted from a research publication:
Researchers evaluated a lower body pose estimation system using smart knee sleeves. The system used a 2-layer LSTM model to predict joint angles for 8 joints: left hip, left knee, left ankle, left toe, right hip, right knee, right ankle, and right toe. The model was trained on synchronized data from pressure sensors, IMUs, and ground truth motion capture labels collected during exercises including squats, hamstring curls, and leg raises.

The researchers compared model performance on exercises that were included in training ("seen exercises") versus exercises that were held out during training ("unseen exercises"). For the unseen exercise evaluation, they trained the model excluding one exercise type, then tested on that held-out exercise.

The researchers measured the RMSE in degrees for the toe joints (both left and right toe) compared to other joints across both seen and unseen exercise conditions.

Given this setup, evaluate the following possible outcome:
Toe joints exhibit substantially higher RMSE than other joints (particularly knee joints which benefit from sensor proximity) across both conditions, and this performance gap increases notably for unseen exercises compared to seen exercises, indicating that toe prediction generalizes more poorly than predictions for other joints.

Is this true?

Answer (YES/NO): NO